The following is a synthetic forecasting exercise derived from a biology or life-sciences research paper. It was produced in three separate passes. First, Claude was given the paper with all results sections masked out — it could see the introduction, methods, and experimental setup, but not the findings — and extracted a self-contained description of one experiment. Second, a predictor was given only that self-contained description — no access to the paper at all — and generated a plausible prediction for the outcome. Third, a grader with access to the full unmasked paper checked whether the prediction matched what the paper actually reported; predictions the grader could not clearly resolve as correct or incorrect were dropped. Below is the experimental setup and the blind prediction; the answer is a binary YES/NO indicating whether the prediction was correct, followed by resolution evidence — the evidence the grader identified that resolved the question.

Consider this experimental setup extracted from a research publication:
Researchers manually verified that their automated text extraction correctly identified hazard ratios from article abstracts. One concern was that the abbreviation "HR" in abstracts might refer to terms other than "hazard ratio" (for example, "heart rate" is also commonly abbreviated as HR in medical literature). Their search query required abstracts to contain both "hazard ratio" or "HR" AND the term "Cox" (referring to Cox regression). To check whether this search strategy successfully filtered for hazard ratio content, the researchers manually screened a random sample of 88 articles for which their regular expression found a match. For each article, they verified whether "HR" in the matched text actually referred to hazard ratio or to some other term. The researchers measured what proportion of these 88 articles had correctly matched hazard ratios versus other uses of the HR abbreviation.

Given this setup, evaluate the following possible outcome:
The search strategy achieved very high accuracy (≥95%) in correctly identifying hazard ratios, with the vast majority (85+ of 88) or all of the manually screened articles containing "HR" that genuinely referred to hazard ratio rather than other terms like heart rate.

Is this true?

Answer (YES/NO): YES